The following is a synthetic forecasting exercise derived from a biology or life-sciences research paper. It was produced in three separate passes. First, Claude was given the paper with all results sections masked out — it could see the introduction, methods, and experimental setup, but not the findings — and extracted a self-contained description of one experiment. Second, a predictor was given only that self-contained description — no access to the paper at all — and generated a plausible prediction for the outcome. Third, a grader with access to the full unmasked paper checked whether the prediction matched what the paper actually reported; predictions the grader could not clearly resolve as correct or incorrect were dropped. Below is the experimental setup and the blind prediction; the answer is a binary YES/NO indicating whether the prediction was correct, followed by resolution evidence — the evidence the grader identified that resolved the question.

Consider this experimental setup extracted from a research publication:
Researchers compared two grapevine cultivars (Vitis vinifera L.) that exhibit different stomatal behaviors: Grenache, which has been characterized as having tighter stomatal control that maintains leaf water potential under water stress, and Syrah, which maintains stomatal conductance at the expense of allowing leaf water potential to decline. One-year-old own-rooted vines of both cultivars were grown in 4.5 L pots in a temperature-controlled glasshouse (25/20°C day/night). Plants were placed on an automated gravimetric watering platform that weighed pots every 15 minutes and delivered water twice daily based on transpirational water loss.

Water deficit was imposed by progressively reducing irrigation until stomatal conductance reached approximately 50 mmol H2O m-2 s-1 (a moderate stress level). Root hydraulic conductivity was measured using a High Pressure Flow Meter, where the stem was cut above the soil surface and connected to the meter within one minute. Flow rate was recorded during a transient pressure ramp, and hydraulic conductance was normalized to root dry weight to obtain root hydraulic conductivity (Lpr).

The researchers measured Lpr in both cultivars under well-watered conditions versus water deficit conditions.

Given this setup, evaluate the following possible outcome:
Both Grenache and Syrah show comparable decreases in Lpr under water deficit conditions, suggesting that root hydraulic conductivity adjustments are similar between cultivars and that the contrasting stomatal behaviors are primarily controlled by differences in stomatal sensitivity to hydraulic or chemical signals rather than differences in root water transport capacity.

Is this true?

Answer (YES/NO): NO